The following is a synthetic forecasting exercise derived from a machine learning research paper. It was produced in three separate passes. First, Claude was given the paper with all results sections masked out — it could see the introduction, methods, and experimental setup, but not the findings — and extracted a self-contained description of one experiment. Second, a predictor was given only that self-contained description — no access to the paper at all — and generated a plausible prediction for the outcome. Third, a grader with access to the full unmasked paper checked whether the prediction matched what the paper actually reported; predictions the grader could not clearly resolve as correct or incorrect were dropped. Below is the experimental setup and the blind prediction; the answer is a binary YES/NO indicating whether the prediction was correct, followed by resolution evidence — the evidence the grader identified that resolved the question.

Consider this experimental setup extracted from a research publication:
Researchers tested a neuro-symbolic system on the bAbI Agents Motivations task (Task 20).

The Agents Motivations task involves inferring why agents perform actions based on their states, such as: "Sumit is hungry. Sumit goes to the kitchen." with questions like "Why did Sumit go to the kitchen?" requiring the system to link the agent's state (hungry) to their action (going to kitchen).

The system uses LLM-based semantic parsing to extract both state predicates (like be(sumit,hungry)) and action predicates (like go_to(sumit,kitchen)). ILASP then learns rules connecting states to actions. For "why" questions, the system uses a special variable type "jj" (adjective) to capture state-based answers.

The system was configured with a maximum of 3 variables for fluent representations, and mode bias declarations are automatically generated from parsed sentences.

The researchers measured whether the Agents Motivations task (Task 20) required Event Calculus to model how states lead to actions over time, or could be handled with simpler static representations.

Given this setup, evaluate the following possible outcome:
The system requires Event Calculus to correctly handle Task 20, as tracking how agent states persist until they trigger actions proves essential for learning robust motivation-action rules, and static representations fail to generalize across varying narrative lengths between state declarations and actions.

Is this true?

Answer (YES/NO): NO